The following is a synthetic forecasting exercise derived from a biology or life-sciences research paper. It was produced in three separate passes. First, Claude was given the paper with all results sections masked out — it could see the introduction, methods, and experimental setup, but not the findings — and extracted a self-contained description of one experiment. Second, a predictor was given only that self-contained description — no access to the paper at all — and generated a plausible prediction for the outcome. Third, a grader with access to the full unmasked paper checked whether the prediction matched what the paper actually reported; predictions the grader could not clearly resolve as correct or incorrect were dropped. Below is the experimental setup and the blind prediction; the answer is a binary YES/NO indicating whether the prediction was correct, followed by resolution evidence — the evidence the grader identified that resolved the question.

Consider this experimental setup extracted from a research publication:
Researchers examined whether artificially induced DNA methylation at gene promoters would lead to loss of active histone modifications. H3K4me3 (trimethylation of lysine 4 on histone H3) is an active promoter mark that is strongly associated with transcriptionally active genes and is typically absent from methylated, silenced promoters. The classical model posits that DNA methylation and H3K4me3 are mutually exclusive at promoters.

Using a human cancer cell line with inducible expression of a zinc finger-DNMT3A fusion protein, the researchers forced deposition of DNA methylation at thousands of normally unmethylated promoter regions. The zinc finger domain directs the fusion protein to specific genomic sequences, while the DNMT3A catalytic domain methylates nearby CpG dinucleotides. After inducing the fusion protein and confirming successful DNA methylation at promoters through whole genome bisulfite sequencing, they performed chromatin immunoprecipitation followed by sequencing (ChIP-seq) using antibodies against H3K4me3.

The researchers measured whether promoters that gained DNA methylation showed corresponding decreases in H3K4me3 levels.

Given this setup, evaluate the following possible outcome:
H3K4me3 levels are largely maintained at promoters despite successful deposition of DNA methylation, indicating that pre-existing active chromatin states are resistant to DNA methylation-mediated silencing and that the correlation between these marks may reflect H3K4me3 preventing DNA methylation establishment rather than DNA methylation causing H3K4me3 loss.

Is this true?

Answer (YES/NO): YES